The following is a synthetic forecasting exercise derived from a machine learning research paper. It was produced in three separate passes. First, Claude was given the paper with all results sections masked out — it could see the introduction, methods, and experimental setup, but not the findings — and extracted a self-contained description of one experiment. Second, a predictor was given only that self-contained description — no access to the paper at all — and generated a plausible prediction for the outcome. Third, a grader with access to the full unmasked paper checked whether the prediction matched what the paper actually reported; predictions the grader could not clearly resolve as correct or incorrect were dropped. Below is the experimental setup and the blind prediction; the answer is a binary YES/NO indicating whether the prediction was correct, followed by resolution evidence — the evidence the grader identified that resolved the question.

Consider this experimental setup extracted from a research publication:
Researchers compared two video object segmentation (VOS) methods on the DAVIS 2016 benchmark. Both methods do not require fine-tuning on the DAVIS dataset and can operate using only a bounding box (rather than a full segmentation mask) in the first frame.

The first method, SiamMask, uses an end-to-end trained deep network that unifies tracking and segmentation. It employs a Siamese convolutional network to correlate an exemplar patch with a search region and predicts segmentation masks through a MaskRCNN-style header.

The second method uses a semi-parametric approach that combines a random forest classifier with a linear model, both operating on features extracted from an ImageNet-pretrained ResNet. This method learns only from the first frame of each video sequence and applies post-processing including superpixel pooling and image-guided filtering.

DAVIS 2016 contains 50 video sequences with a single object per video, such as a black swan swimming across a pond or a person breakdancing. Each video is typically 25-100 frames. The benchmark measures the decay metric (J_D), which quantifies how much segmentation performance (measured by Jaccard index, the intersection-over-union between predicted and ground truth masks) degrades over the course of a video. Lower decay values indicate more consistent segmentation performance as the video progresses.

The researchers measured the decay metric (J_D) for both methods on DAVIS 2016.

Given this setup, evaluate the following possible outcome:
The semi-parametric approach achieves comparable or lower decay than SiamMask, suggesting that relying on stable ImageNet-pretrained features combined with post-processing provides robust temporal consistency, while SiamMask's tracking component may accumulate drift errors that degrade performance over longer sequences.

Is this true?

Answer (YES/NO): NO